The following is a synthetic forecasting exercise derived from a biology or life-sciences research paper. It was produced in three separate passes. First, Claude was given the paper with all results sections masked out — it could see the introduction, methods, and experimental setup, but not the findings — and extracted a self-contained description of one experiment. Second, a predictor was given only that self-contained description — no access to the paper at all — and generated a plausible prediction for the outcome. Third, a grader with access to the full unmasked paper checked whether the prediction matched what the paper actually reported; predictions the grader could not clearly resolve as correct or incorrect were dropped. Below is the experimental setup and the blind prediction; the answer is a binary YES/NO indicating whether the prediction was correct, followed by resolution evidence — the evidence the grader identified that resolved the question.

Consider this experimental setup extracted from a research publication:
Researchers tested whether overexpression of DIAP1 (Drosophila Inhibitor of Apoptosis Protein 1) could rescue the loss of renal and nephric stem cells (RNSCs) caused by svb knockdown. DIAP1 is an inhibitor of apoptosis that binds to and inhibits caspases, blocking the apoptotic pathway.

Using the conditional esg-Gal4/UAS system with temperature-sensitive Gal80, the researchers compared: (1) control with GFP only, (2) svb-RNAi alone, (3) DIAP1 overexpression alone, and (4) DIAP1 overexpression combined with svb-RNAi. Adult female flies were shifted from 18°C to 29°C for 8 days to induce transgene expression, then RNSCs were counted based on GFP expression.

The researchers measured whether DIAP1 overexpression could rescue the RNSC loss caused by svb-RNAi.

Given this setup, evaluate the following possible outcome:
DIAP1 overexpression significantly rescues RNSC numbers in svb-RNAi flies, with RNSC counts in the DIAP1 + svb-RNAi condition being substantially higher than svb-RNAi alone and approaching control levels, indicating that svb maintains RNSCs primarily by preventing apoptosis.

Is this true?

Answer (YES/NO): YES